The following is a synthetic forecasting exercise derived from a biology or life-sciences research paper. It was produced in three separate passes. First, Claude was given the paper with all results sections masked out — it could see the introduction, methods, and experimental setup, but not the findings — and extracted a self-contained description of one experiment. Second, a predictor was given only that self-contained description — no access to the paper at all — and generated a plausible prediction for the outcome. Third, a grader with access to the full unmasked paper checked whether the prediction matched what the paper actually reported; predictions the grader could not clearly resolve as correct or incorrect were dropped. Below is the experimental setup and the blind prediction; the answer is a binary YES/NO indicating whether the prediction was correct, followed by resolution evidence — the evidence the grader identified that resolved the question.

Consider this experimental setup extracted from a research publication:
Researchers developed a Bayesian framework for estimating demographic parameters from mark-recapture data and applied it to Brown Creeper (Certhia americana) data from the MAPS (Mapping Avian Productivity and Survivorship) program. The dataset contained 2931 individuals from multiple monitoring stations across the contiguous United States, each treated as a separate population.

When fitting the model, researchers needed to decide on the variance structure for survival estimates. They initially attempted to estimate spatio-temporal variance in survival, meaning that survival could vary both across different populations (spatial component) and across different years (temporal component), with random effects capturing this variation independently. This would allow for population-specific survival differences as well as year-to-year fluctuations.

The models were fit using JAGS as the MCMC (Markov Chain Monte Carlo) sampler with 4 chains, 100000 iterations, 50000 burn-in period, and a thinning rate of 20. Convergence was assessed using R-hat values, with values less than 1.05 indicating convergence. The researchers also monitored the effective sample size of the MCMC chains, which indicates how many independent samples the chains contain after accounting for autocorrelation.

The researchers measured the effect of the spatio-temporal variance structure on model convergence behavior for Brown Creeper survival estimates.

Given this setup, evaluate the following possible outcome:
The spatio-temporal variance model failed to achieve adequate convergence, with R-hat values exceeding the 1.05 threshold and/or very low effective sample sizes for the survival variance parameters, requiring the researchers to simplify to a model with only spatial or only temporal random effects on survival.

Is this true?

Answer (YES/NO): YES